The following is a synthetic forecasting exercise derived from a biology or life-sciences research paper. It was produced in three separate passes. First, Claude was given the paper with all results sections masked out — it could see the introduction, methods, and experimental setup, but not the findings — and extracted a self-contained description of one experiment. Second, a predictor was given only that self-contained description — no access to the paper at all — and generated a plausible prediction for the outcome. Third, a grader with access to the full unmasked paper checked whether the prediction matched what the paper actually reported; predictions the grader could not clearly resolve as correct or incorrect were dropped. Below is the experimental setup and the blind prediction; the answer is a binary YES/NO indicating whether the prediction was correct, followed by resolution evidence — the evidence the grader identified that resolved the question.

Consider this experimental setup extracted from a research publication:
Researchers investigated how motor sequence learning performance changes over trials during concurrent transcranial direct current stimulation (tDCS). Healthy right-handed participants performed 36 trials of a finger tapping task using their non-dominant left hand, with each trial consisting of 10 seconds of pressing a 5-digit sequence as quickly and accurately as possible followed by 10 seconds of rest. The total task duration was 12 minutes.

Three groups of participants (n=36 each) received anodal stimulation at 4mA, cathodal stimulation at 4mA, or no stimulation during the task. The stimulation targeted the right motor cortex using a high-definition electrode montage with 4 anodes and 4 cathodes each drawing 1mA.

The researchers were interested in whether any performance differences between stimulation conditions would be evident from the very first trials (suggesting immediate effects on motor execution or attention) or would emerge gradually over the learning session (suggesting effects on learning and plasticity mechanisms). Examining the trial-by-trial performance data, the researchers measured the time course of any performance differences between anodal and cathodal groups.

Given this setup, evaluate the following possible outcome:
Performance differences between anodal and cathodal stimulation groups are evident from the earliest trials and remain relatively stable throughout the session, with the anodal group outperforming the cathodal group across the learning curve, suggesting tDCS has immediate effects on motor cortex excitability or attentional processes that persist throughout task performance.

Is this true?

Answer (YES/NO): NO